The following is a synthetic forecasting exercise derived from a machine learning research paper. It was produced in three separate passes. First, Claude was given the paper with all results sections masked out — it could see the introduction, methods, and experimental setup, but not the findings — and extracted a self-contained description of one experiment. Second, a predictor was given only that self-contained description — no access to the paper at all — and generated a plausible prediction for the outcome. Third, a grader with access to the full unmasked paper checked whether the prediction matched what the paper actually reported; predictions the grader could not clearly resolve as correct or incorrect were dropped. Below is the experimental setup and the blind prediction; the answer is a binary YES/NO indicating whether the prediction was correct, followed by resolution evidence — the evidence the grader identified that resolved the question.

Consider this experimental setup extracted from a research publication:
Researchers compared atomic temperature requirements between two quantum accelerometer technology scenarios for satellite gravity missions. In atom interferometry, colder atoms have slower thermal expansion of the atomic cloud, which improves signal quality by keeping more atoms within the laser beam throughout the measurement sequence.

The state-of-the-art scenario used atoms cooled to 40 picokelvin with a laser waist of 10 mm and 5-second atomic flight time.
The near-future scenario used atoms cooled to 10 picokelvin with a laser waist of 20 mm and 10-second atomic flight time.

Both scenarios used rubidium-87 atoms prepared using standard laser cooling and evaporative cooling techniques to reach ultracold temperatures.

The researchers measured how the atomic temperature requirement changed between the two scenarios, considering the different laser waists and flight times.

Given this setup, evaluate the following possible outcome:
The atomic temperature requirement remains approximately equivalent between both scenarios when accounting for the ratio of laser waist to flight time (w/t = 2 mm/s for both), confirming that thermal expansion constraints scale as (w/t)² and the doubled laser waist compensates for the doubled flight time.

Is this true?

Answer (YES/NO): NO